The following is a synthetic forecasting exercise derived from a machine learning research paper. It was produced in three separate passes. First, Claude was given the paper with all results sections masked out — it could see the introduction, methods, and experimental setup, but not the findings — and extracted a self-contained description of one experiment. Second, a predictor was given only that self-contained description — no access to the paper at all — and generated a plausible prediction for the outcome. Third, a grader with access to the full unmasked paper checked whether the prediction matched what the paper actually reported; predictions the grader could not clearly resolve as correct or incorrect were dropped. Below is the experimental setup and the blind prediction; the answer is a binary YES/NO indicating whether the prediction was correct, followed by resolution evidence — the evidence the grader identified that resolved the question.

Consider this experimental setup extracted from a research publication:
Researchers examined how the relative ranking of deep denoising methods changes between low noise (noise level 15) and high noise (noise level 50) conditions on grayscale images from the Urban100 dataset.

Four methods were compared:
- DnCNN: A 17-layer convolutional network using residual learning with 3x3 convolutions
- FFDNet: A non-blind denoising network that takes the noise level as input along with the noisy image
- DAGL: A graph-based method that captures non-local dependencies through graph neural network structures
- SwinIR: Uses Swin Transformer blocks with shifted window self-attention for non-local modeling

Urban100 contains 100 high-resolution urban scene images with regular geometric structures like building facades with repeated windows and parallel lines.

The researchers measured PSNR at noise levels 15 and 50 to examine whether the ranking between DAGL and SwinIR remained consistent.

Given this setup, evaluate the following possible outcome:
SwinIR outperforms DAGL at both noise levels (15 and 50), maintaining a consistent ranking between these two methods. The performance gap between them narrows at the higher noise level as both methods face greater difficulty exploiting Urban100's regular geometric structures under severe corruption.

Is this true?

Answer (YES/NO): NO